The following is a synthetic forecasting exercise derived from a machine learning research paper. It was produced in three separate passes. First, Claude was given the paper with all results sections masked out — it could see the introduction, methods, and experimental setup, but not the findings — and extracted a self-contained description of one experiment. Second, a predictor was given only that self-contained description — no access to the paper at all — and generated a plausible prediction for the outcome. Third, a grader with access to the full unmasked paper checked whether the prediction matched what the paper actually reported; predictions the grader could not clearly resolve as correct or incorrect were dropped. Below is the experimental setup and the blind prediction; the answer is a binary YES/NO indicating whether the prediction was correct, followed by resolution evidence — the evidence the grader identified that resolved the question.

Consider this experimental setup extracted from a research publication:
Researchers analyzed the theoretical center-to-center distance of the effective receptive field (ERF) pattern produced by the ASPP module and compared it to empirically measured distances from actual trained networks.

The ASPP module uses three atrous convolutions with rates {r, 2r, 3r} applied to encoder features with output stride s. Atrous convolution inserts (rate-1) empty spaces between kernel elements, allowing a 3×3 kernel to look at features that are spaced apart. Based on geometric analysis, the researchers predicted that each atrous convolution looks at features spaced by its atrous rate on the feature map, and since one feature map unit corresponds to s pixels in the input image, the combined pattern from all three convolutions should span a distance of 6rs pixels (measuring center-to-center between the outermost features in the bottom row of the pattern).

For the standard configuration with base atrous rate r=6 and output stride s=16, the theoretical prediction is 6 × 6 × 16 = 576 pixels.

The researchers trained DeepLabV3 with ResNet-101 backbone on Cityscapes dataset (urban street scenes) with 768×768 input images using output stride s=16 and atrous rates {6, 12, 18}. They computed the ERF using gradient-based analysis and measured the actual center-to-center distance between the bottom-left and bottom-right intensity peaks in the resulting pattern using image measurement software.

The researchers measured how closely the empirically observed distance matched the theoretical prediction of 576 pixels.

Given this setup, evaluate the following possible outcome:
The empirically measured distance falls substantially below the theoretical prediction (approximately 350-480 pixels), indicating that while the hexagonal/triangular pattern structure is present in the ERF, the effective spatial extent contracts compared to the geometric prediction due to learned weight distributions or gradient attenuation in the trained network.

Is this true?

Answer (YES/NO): NO